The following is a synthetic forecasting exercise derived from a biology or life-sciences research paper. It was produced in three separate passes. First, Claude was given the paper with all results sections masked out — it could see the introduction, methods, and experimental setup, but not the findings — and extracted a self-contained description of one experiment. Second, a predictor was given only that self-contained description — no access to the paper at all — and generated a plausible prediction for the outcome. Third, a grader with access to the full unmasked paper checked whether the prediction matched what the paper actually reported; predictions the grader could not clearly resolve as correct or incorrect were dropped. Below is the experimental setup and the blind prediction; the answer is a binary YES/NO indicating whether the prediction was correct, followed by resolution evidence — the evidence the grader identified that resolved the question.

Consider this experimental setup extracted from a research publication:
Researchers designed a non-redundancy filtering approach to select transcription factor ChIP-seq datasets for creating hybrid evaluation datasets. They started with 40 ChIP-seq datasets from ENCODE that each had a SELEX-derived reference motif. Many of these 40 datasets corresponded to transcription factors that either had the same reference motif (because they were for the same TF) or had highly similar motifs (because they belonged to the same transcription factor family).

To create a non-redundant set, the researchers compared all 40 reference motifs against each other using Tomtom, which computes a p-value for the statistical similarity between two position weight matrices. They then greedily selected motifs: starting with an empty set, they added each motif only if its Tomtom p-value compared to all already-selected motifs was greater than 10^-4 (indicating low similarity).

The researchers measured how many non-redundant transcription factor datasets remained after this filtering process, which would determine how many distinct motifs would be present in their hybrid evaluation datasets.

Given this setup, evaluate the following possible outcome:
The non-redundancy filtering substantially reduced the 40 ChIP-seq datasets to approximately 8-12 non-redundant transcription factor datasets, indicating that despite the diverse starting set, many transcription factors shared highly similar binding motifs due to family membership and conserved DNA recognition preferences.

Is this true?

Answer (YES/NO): NO